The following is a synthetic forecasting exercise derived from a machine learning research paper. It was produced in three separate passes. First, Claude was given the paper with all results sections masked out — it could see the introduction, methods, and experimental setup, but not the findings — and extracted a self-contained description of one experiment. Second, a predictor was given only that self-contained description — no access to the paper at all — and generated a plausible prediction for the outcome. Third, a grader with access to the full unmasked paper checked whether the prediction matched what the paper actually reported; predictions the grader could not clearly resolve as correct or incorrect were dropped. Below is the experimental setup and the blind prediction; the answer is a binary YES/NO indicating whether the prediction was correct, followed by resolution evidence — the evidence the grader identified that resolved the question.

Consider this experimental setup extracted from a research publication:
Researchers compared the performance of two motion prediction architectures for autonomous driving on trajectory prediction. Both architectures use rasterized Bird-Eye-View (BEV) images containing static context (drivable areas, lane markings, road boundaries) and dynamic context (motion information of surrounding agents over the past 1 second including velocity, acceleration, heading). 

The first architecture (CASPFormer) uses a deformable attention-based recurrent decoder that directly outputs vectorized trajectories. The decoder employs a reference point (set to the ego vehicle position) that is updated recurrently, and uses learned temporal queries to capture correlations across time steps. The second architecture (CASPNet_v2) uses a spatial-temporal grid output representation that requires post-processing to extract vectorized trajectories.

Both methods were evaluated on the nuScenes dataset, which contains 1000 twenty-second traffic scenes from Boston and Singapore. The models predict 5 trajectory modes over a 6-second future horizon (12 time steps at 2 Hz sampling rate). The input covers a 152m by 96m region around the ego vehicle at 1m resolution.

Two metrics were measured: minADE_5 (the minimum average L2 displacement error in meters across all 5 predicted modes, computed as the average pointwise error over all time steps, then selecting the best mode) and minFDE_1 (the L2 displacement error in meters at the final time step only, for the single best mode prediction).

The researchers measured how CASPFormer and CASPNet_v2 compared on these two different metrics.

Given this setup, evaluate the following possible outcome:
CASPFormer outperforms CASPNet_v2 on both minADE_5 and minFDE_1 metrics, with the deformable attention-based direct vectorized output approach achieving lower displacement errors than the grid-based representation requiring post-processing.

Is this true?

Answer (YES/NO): NO